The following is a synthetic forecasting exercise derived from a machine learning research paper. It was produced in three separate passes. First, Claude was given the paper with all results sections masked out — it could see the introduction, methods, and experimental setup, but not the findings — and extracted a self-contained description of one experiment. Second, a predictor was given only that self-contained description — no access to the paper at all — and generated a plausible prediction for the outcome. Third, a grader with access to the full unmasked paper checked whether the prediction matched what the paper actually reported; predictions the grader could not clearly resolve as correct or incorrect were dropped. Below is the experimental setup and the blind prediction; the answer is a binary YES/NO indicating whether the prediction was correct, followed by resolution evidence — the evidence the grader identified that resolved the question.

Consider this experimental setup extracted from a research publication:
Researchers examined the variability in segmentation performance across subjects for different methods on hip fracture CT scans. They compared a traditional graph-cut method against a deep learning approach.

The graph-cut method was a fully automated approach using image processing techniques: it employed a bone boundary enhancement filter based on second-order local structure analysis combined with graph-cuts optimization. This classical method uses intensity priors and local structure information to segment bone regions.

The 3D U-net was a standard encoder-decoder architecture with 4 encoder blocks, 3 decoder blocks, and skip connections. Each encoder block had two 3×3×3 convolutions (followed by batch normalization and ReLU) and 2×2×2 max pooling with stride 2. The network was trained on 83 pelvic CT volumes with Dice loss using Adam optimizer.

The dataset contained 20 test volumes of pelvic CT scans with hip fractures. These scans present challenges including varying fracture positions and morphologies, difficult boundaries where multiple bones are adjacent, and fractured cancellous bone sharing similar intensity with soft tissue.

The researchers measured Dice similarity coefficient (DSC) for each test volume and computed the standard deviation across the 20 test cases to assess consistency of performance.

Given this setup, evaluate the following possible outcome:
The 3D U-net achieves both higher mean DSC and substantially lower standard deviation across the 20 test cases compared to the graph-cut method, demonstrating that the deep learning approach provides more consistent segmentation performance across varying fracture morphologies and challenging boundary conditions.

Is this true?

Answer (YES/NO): NO